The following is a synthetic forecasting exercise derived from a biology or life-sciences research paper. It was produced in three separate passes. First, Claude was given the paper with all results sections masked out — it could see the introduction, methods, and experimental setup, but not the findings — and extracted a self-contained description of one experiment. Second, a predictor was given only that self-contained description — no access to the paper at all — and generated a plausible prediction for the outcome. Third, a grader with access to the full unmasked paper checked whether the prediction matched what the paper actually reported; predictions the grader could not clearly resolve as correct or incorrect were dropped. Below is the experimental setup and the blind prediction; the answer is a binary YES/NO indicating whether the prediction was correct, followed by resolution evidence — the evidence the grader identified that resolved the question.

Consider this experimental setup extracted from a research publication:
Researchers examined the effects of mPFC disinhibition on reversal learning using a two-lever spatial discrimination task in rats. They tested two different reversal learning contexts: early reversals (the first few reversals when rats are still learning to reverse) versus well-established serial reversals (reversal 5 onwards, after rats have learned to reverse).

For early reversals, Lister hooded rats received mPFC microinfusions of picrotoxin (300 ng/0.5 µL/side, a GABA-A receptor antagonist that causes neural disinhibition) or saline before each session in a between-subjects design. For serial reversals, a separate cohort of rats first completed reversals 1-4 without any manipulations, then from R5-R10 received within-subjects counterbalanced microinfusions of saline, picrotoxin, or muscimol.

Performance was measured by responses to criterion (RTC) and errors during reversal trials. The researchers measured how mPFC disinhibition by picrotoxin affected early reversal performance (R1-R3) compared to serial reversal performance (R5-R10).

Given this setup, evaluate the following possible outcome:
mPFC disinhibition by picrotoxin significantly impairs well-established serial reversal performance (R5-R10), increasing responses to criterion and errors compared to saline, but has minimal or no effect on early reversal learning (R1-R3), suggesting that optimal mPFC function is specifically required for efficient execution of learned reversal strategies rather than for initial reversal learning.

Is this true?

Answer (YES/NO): YES